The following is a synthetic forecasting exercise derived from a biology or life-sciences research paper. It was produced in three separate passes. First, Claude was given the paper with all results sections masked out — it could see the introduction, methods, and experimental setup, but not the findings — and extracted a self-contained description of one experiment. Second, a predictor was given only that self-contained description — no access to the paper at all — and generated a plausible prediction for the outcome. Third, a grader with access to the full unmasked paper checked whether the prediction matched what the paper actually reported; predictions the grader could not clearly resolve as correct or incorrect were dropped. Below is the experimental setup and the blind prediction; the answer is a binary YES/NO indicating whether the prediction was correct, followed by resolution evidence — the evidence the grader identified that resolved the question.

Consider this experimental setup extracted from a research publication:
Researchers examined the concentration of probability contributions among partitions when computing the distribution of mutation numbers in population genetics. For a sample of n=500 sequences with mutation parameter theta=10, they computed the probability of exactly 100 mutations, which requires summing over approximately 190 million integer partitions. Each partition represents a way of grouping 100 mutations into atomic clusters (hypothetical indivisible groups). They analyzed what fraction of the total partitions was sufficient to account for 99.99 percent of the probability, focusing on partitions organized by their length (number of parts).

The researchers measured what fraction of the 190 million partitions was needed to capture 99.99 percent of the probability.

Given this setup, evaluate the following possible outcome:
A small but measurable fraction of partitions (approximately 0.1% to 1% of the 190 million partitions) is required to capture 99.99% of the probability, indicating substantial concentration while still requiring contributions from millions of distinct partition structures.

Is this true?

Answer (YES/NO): NO